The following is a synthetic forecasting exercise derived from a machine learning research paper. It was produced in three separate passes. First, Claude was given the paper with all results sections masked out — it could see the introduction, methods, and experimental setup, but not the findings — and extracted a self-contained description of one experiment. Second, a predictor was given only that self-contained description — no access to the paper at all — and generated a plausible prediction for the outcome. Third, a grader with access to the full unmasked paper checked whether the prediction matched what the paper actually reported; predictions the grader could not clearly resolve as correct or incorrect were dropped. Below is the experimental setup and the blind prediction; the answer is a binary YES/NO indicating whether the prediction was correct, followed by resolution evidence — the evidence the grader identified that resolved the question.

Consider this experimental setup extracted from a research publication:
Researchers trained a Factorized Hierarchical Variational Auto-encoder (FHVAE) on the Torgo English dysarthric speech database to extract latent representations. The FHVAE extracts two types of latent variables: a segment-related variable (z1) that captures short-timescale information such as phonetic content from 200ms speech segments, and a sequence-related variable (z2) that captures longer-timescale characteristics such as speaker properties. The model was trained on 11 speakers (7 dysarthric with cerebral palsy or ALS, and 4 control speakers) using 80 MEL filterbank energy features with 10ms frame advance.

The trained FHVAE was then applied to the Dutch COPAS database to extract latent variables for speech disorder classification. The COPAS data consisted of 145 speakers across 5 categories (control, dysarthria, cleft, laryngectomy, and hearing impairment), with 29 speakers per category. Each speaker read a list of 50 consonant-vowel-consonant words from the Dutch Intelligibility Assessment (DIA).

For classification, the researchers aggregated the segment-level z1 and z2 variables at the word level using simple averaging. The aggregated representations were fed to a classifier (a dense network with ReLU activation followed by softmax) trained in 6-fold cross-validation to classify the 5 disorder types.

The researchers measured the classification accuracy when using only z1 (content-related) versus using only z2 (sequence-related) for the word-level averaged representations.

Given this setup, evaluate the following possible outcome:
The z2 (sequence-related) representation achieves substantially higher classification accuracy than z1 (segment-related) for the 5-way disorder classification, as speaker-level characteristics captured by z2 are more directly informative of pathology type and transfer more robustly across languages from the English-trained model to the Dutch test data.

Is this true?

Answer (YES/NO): NO